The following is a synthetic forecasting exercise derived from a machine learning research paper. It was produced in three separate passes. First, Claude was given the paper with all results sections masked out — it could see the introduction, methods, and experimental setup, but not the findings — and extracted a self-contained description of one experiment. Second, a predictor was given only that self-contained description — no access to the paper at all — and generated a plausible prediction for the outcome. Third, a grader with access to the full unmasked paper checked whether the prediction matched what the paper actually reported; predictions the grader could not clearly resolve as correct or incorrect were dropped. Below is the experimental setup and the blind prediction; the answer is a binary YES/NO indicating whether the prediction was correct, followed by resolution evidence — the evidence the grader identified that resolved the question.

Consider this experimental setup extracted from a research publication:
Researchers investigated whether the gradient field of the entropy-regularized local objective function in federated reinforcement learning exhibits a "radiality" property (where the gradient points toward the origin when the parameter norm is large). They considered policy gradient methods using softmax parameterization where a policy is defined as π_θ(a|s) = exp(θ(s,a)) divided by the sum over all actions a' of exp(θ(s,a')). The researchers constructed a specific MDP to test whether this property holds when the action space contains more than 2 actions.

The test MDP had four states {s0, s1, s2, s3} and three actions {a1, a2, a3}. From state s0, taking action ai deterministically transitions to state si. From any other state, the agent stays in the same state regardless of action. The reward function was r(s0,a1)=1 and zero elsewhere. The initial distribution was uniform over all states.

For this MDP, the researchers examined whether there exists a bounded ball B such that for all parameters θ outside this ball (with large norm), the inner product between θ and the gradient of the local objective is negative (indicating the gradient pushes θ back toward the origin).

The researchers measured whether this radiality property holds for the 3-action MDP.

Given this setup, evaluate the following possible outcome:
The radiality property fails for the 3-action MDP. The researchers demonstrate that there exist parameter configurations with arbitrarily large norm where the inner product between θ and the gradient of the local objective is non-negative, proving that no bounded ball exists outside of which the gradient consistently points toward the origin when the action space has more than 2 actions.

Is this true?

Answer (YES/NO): YES